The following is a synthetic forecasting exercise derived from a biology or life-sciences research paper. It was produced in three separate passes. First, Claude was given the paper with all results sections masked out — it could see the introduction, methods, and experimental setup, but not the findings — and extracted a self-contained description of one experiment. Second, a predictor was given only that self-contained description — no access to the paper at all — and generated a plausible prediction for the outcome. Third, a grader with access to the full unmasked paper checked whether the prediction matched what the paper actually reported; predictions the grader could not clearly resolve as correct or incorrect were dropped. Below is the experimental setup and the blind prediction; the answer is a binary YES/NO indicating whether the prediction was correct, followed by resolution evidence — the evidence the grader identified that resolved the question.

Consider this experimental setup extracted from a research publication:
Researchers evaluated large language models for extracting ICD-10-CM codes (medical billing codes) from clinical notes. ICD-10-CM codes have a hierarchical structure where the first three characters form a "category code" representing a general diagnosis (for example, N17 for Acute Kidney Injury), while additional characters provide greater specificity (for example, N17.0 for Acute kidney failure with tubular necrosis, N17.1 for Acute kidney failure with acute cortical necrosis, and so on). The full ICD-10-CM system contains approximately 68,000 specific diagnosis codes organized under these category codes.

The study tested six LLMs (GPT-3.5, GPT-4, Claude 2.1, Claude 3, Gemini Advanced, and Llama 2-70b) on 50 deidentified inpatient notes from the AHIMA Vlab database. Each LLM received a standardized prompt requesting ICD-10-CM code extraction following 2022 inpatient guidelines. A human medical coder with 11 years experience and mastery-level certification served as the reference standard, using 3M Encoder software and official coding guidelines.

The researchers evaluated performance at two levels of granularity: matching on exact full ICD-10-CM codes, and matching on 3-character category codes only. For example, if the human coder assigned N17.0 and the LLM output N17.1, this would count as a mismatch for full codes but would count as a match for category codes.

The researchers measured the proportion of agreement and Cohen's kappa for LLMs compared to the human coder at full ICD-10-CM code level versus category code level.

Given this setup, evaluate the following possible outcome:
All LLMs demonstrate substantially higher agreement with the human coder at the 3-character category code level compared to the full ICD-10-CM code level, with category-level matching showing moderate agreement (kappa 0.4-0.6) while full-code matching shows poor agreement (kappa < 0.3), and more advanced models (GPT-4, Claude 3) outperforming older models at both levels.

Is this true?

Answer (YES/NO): NO